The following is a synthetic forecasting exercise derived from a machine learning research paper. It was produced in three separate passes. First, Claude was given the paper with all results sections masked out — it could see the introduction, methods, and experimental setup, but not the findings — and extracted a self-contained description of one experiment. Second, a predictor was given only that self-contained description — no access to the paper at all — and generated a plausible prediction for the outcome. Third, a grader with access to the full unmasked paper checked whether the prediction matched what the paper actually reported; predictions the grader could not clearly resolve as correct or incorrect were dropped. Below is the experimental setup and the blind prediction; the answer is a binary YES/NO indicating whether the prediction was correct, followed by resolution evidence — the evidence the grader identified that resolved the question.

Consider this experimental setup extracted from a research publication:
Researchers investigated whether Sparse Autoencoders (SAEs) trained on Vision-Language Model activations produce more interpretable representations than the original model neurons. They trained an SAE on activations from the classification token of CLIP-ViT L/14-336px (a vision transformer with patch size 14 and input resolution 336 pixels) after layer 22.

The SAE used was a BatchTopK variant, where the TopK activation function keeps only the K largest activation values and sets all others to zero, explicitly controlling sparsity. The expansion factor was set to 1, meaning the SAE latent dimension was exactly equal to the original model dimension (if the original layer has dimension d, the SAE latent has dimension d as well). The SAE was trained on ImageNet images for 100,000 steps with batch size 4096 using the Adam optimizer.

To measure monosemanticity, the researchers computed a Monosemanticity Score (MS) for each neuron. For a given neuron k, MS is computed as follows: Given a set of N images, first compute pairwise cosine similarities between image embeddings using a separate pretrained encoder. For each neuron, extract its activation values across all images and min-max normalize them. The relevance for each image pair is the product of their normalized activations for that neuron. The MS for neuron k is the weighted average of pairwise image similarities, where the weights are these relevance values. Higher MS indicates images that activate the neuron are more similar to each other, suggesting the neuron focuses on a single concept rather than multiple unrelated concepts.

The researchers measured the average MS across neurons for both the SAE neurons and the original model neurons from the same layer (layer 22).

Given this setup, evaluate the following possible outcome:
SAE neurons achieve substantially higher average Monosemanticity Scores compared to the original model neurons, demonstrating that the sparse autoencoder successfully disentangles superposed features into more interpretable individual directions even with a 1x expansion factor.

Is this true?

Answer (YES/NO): YES